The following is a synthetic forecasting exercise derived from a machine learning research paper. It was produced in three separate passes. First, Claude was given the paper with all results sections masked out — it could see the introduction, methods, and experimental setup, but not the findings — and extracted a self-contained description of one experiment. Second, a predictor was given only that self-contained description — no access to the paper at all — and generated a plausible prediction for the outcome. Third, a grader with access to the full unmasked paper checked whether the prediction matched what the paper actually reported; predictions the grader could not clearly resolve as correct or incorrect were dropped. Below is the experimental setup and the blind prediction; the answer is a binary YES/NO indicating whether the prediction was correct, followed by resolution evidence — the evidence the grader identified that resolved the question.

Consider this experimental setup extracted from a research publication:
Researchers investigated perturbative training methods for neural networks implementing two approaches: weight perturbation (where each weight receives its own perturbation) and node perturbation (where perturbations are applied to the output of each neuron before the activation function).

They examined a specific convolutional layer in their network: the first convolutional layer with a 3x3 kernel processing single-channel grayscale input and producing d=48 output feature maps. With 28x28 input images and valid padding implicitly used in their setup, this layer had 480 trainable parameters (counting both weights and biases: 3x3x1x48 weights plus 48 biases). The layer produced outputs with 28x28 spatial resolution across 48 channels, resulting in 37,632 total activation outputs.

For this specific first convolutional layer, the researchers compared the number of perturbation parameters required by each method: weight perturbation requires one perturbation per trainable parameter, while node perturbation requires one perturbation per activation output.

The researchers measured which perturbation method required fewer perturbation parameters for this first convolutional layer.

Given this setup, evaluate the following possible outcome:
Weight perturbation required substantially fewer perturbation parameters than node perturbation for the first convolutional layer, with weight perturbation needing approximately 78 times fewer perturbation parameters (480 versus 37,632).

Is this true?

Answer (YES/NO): YES